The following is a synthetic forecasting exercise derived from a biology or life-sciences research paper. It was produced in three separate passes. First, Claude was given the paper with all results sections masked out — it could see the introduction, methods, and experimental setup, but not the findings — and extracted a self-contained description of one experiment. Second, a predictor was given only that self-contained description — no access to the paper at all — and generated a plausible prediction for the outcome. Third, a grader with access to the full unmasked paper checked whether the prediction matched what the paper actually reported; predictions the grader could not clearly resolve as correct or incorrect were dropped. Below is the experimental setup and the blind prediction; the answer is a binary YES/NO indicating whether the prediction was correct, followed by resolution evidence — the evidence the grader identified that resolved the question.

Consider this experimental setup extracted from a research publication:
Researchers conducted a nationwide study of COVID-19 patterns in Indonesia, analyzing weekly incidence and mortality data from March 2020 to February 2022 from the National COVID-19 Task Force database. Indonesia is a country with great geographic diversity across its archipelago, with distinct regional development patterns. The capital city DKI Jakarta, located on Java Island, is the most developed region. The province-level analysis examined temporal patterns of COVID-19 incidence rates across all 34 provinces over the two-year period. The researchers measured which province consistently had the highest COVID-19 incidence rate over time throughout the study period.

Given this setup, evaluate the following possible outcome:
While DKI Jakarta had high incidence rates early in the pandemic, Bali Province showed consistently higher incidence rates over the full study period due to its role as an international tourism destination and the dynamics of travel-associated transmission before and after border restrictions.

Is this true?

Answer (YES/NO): NO